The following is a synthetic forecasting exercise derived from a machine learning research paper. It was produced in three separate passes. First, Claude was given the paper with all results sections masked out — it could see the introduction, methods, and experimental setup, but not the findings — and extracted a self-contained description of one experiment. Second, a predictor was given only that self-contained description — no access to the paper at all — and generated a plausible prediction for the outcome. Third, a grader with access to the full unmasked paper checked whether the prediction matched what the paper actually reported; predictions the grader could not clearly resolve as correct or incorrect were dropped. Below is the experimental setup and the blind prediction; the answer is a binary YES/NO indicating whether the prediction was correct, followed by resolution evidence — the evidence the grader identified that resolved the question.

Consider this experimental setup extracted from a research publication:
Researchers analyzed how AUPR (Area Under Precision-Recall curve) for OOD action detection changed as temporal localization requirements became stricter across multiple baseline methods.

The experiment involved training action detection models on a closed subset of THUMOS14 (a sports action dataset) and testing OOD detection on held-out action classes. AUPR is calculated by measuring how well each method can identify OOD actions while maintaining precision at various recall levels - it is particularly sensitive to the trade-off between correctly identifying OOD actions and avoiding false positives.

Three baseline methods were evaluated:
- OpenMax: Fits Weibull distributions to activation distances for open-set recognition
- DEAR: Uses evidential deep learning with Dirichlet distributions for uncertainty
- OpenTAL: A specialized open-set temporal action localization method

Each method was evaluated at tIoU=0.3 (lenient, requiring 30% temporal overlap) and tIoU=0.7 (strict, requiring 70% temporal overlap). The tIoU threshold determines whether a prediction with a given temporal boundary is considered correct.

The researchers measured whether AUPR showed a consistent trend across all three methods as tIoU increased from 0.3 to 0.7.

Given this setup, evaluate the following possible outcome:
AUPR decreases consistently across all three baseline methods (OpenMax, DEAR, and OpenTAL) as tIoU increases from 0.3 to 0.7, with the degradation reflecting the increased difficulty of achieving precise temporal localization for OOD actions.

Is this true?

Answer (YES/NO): NO